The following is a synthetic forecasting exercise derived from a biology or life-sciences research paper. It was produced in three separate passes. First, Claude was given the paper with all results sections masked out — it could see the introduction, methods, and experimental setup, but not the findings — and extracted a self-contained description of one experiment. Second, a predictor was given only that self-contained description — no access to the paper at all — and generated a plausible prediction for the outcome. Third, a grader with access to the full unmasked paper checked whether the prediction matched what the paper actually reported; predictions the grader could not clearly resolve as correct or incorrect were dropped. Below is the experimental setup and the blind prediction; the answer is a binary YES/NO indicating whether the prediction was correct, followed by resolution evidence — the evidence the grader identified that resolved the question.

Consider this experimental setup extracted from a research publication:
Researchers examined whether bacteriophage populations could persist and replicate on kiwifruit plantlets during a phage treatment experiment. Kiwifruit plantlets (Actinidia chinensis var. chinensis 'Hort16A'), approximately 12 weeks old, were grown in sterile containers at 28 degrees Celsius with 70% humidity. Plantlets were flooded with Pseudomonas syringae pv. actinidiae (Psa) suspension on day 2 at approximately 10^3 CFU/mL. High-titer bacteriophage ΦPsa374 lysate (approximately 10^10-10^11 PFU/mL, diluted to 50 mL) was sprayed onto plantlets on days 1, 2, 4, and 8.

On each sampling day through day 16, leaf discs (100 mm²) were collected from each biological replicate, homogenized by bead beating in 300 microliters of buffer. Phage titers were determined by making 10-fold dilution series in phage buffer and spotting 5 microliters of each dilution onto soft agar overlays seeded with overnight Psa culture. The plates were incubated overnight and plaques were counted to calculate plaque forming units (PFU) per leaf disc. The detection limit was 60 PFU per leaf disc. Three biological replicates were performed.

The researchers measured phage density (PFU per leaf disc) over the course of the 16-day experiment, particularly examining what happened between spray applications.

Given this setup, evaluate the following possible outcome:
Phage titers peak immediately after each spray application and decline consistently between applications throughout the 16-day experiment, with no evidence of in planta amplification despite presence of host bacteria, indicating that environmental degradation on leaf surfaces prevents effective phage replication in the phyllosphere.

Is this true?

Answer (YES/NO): NO